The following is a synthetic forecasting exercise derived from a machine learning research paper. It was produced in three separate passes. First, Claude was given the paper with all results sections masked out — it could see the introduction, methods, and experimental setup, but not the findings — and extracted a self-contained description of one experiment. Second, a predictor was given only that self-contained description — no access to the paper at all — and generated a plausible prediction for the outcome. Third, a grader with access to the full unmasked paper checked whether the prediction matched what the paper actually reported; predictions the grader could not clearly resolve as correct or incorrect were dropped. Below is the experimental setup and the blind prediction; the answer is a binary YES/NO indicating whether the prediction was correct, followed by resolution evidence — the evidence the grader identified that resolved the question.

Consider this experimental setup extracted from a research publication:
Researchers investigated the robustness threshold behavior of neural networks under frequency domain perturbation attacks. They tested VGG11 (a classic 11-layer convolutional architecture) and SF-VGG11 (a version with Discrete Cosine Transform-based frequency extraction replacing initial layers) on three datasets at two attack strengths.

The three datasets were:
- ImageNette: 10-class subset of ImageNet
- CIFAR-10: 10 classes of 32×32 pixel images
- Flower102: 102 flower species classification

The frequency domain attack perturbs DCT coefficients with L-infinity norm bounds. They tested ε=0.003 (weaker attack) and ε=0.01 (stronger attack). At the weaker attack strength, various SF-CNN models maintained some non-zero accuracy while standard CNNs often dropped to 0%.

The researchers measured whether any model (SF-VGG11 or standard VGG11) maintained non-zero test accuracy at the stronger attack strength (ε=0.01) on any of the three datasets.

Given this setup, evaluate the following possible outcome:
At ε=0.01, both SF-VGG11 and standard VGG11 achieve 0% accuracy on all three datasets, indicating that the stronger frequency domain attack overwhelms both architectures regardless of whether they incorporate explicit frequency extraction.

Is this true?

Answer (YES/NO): NO